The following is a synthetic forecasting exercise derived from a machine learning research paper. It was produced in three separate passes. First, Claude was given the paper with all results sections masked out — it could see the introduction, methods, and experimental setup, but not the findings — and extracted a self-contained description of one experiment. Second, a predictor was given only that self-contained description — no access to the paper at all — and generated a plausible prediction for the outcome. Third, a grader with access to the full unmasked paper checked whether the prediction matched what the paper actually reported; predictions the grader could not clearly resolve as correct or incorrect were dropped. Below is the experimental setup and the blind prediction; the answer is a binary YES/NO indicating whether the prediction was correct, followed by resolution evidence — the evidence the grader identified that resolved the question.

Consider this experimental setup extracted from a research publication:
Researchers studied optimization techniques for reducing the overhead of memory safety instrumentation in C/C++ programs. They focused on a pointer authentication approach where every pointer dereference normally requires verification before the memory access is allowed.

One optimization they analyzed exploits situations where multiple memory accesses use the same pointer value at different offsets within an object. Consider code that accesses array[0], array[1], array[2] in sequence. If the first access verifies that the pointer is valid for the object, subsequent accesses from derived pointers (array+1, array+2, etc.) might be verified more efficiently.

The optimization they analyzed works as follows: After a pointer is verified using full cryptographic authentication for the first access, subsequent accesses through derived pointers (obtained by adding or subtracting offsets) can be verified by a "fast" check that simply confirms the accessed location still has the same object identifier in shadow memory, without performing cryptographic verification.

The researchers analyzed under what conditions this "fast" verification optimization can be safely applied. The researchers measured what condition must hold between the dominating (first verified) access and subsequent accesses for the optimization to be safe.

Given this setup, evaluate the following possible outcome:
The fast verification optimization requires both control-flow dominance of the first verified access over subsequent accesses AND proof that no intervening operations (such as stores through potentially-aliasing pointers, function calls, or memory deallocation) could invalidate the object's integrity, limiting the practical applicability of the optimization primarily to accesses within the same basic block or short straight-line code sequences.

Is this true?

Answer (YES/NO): NO